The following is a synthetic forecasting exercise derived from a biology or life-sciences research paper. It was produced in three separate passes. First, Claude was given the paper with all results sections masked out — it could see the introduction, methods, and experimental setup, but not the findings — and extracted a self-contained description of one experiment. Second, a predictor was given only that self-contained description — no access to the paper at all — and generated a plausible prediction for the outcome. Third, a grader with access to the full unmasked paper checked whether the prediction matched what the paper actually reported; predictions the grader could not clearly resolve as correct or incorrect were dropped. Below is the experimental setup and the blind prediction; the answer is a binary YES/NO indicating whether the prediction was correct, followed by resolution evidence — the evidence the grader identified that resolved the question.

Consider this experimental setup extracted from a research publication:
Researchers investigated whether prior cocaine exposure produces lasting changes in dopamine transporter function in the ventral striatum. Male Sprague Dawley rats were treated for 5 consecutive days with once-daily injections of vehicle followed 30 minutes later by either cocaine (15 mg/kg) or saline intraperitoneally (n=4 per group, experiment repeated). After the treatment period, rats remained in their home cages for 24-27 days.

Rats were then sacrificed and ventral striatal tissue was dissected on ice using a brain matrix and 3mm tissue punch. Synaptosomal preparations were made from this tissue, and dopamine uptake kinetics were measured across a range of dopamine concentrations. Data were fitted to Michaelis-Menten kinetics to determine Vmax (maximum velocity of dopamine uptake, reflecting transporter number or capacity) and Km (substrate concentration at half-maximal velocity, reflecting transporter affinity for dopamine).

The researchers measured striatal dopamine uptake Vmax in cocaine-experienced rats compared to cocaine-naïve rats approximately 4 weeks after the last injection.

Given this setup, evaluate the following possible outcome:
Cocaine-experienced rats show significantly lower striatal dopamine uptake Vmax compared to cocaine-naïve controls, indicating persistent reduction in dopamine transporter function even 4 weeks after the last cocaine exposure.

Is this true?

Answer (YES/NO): NO